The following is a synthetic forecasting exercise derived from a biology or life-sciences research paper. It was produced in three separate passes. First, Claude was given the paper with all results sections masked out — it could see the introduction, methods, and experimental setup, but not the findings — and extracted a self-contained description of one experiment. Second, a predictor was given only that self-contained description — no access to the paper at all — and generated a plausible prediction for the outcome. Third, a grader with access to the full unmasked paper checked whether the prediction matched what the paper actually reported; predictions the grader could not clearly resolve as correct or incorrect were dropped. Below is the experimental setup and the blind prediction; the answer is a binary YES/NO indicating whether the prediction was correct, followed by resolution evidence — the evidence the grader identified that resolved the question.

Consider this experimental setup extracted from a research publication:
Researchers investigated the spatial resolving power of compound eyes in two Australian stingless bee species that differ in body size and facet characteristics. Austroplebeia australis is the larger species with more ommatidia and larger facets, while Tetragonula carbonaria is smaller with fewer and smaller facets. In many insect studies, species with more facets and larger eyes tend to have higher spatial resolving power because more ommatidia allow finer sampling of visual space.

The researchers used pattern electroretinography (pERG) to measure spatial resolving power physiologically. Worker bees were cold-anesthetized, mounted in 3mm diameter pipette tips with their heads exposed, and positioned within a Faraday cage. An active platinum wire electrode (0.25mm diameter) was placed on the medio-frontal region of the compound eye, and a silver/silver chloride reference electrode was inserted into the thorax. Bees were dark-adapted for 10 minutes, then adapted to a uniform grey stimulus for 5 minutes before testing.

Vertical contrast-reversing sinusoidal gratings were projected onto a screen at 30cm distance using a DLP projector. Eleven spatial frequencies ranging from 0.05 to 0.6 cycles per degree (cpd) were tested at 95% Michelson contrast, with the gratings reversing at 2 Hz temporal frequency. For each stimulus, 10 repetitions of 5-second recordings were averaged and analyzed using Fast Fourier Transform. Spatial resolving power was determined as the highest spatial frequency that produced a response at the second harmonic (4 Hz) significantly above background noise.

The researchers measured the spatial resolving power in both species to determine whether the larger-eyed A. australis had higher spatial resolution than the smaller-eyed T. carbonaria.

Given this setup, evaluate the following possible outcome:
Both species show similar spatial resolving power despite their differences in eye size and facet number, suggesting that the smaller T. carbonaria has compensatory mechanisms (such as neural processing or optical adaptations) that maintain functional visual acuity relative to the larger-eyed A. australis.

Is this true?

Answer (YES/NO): YES